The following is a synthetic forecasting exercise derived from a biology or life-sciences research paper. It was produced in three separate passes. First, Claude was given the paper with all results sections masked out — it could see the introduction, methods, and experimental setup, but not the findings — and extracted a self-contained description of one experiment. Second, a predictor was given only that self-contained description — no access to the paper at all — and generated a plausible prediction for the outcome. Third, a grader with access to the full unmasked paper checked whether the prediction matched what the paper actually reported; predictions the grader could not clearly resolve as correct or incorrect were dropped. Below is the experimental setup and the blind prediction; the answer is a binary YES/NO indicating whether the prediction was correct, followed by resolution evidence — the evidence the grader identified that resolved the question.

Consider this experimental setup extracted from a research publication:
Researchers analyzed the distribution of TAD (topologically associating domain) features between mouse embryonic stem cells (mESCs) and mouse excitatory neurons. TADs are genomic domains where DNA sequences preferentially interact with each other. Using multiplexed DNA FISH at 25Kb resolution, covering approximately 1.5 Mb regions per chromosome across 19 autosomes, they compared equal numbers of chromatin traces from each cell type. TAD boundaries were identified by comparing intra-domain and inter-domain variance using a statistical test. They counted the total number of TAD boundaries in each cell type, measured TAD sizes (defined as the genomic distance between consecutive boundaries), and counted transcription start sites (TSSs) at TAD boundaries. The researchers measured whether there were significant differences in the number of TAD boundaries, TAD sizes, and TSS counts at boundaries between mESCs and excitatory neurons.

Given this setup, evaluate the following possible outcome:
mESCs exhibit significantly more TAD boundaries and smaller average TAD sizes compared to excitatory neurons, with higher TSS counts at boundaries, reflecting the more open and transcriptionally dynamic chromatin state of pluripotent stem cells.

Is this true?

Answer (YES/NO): NO